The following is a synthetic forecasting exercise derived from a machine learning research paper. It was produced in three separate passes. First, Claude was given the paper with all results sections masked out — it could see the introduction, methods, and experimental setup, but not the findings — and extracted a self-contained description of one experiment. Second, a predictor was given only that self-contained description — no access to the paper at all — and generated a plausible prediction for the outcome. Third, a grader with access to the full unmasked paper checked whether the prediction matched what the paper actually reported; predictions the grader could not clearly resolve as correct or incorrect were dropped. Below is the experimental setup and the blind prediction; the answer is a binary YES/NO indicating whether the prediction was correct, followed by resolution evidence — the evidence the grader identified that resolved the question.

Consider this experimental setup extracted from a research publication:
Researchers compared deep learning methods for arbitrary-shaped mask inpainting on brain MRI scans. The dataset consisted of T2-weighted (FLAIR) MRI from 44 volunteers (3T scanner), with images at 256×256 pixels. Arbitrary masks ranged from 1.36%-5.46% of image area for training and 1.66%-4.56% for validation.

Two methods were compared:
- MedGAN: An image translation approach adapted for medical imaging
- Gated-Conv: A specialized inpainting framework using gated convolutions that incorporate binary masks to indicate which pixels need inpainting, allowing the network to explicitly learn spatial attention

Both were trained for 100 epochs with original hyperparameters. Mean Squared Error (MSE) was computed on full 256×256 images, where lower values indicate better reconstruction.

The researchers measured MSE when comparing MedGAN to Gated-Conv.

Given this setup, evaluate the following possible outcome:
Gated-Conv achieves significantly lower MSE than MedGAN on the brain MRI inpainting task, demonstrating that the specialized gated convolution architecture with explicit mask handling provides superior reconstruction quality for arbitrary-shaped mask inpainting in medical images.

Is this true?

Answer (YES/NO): NO